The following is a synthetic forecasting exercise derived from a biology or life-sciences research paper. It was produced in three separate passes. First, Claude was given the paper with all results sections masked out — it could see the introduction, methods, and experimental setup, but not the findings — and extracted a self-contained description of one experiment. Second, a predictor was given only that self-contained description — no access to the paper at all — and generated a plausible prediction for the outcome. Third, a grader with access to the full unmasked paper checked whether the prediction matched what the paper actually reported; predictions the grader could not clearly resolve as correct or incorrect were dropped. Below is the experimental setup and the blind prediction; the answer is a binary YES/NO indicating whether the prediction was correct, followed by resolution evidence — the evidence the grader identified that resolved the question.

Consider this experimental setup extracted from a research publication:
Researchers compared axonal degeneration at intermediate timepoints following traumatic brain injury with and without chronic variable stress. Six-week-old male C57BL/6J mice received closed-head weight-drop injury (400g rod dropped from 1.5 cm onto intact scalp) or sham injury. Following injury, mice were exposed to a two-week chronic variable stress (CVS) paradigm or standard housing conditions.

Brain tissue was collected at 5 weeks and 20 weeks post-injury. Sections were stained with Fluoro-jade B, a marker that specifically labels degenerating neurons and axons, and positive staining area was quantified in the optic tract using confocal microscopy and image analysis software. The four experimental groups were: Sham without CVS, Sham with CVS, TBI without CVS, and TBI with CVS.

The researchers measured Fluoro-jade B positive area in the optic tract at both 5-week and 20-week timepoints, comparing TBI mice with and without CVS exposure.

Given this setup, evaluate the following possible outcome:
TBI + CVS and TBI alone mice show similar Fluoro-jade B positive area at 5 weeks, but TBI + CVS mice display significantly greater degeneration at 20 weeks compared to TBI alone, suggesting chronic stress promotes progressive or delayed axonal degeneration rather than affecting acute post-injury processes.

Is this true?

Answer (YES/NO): NO